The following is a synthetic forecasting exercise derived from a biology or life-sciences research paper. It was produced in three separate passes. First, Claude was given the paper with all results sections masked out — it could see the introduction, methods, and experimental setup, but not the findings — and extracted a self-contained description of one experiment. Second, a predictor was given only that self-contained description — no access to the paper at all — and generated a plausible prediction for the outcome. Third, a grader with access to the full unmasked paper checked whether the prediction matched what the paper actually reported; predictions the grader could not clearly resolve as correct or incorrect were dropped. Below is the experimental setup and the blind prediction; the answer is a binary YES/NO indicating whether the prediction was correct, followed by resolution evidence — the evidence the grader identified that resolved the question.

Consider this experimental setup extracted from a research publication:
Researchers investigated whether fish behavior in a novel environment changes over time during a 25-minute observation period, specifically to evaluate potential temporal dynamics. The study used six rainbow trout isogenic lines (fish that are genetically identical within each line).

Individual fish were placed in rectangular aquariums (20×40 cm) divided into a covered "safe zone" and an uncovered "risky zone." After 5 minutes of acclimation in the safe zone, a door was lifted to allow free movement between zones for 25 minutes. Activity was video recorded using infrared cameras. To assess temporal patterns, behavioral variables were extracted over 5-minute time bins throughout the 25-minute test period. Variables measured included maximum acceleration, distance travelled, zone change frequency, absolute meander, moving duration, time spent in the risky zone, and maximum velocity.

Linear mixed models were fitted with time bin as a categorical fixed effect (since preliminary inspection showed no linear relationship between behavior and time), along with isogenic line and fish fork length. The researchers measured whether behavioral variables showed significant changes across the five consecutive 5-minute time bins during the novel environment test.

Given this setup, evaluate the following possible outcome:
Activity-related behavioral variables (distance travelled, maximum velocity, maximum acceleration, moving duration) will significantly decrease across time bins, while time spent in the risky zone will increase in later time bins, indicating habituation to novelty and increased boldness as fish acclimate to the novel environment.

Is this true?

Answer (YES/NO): NO